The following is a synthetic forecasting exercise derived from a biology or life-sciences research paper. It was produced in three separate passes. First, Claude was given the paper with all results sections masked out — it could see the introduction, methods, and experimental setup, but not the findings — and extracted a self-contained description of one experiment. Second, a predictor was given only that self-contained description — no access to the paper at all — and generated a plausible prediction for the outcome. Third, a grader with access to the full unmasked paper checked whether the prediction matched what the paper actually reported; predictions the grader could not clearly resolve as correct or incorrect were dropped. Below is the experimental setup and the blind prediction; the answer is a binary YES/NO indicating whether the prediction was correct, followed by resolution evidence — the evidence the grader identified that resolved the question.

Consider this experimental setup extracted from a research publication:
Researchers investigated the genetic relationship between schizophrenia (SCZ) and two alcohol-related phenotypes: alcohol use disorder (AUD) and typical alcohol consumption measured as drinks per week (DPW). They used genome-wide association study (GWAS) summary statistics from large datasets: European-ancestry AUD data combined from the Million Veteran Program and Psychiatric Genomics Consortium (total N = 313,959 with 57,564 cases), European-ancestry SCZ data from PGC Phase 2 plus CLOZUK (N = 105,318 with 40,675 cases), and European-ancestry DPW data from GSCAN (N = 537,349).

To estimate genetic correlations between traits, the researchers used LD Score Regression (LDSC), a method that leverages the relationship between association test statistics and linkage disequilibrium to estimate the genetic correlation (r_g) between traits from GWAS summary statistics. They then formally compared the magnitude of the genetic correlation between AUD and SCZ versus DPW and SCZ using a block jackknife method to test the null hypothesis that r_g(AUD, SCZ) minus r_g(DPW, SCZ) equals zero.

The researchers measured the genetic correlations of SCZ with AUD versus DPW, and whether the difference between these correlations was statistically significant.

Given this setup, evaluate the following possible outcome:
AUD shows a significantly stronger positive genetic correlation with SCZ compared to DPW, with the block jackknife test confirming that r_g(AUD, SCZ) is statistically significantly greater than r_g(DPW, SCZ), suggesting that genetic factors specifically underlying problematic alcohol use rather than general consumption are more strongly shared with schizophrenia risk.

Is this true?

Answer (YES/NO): YES